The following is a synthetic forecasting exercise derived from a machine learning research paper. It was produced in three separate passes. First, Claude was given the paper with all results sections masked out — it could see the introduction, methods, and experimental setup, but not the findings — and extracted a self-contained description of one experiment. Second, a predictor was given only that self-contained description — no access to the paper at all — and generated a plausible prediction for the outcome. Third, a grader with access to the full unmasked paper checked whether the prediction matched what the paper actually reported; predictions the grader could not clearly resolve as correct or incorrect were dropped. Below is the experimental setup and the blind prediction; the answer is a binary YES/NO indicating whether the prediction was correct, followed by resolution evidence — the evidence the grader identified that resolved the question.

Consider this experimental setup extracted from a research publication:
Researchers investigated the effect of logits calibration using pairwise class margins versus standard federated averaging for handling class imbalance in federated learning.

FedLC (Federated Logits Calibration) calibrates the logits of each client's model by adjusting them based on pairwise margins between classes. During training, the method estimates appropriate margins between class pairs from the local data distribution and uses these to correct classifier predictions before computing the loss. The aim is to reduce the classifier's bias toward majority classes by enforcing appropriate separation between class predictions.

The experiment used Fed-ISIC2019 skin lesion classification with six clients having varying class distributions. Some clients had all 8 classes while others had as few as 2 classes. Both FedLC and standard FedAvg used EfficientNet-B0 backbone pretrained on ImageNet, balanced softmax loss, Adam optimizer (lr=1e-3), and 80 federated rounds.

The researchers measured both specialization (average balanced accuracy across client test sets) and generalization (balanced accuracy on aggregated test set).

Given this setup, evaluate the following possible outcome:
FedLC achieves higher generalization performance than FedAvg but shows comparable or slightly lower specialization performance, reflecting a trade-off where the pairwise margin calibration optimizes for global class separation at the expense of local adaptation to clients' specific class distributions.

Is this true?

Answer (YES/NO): YES